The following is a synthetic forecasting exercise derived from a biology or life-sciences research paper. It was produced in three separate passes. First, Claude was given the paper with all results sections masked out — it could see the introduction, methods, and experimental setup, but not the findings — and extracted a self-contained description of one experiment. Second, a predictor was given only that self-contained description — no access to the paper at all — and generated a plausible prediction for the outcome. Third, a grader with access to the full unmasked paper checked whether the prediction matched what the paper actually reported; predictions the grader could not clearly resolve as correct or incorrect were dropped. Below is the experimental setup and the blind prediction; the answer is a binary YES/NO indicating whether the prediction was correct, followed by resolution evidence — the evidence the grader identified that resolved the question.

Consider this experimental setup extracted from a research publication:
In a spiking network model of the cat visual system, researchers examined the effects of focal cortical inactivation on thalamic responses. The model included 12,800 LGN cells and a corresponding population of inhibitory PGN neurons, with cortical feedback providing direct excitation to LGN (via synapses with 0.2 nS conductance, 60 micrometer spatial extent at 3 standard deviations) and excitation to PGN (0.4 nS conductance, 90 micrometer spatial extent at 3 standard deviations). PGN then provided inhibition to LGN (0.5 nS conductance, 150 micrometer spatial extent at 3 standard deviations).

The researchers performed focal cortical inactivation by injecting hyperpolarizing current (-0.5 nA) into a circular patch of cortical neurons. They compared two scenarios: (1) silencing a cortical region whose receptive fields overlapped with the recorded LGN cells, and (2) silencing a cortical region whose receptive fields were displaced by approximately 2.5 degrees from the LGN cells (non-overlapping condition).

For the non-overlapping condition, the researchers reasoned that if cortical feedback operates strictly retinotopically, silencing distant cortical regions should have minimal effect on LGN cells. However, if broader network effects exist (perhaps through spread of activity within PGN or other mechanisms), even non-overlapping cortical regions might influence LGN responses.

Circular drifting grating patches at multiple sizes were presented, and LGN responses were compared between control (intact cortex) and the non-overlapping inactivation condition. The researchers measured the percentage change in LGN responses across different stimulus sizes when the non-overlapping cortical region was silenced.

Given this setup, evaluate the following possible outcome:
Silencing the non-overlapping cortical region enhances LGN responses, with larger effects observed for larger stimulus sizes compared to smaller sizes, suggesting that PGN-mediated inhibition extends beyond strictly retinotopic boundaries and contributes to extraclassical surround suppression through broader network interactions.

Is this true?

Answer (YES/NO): YES